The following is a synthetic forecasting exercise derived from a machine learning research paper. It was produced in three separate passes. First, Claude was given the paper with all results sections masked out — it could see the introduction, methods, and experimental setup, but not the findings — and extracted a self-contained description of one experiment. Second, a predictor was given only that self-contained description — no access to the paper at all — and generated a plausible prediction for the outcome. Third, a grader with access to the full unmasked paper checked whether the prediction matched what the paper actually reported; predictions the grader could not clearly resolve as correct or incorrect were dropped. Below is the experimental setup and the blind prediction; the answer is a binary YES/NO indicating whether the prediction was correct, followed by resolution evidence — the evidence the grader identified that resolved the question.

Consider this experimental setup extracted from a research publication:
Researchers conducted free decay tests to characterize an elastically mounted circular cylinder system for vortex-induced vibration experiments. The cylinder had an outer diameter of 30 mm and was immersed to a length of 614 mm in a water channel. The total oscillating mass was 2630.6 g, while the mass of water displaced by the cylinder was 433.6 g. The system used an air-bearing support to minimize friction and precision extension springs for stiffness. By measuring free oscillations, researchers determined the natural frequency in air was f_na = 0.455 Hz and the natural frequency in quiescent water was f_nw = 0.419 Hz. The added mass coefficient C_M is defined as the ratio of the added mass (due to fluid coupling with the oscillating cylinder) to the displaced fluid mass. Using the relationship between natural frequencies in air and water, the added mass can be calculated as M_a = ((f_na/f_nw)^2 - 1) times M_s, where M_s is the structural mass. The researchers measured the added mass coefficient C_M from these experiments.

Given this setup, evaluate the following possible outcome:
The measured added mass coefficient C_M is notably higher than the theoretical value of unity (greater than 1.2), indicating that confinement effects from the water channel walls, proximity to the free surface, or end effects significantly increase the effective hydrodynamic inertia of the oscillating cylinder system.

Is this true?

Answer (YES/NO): NO